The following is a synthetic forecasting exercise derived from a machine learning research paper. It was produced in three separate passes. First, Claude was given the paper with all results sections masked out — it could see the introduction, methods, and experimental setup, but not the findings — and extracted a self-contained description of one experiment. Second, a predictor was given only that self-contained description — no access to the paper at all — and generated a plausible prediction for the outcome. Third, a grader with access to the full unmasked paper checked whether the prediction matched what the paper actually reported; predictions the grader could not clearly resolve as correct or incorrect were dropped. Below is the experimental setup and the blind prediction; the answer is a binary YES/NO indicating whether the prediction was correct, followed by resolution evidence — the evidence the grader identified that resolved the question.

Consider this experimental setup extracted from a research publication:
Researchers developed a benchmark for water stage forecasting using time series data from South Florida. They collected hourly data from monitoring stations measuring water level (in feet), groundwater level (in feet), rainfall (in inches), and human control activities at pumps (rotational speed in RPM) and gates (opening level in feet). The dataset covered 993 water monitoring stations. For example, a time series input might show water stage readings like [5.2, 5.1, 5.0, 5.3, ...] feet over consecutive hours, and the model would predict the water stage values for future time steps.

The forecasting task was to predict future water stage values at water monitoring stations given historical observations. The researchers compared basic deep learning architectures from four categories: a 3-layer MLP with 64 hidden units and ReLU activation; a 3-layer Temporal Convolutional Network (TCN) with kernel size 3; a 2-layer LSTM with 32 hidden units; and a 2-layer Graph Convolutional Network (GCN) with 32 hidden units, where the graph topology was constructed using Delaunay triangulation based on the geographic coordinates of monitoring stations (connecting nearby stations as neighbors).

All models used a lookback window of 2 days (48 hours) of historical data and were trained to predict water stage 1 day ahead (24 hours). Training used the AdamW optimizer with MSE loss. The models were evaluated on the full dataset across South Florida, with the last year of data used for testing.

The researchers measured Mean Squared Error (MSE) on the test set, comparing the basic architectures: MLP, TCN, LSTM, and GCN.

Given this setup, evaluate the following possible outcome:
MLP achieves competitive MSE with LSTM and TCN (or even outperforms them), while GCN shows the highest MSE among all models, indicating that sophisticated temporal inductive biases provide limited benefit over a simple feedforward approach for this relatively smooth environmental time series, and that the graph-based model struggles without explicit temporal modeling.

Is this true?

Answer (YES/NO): NO